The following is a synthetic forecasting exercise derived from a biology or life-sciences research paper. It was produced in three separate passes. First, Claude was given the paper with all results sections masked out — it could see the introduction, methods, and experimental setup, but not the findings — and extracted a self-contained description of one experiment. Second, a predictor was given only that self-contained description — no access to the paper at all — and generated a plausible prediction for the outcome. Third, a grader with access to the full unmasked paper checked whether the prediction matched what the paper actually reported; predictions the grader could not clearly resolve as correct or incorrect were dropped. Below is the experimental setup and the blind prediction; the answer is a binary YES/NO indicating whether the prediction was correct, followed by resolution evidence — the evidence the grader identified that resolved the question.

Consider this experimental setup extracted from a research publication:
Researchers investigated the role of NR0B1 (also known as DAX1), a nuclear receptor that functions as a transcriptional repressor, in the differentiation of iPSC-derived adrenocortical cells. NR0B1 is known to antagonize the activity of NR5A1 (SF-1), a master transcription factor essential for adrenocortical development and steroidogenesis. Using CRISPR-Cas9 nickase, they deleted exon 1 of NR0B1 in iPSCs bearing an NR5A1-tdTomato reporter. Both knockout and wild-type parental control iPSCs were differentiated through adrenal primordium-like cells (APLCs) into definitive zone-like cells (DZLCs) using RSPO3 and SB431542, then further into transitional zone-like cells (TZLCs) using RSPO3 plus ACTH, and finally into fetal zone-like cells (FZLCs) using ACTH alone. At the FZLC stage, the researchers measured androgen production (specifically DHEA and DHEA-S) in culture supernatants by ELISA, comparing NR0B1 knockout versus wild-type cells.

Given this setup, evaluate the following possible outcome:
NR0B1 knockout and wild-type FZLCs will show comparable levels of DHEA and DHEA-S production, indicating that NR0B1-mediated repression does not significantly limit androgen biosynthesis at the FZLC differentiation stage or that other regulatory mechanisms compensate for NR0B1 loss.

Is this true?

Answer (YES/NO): NO